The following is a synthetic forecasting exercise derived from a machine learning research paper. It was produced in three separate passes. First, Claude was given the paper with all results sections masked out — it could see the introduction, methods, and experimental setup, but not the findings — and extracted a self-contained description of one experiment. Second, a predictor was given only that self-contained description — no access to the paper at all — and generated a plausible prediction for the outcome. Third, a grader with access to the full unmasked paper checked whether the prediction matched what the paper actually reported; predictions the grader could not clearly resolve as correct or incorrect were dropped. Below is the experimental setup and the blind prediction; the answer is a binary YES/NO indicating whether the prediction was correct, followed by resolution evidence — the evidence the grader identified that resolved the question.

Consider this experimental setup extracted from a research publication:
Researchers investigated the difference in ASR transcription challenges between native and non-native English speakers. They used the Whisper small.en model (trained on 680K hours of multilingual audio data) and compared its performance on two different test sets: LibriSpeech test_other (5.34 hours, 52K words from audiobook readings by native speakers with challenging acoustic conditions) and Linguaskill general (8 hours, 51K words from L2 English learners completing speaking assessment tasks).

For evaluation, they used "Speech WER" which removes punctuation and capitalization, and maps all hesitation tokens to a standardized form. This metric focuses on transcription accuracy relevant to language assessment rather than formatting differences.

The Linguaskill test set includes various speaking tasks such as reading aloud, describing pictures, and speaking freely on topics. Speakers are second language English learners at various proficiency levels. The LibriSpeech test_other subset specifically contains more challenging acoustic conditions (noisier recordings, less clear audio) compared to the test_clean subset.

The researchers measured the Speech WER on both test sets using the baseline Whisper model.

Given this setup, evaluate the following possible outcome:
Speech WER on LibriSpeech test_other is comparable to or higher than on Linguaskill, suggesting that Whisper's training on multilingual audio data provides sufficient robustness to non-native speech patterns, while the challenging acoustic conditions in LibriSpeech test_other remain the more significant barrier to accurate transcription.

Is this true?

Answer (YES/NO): NO